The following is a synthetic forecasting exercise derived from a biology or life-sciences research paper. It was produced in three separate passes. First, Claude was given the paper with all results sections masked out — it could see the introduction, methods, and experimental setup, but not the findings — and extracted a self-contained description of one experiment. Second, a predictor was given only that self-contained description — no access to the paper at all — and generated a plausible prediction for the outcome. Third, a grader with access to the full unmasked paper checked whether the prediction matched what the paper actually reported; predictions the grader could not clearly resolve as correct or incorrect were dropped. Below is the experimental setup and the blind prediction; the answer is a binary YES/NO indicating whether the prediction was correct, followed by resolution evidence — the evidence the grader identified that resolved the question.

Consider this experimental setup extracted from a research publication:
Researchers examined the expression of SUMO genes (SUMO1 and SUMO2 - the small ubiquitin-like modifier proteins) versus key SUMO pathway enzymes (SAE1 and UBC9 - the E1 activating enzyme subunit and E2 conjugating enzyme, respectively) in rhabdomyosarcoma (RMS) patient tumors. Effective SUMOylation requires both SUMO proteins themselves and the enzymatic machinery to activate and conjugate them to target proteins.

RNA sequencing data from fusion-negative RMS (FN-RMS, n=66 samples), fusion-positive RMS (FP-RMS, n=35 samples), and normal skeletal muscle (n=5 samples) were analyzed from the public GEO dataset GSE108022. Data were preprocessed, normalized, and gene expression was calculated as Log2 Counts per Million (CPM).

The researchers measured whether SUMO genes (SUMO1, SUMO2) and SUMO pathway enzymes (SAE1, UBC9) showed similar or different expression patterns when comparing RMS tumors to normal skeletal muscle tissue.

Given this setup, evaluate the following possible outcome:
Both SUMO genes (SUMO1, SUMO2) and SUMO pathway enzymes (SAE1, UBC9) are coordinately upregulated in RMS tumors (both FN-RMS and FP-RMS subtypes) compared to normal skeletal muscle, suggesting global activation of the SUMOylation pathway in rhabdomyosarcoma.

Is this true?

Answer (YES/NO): NO